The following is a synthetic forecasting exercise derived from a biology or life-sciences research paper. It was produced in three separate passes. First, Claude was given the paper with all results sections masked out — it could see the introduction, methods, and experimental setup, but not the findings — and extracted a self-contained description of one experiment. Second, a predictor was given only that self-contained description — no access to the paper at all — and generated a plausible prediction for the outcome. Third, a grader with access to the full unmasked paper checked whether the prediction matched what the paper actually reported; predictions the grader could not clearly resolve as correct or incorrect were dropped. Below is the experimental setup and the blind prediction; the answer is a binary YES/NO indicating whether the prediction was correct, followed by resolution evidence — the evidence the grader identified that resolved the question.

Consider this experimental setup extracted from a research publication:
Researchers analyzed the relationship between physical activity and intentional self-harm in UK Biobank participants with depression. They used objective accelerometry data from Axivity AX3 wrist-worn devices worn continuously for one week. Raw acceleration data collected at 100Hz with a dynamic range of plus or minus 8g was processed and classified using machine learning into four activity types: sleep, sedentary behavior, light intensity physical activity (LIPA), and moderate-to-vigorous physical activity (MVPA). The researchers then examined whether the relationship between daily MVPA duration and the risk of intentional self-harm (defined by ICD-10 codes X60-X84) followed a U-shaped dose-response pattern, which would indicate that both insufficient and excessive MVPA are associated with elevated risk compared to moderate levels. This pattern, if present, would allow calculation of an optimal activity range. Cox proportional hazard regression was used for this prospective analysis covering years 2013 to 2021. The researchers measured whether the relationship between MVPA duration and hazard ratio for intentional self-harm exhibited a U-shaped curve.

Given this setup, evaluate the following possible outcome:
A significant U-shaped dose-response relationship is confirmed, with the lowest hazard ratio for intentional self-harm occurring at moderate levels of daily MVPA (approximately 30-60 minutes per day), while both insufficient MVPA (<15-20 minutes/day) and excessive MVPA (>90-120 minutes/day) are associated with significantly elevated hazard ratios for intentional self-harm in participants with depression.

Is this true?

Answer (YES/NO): NO